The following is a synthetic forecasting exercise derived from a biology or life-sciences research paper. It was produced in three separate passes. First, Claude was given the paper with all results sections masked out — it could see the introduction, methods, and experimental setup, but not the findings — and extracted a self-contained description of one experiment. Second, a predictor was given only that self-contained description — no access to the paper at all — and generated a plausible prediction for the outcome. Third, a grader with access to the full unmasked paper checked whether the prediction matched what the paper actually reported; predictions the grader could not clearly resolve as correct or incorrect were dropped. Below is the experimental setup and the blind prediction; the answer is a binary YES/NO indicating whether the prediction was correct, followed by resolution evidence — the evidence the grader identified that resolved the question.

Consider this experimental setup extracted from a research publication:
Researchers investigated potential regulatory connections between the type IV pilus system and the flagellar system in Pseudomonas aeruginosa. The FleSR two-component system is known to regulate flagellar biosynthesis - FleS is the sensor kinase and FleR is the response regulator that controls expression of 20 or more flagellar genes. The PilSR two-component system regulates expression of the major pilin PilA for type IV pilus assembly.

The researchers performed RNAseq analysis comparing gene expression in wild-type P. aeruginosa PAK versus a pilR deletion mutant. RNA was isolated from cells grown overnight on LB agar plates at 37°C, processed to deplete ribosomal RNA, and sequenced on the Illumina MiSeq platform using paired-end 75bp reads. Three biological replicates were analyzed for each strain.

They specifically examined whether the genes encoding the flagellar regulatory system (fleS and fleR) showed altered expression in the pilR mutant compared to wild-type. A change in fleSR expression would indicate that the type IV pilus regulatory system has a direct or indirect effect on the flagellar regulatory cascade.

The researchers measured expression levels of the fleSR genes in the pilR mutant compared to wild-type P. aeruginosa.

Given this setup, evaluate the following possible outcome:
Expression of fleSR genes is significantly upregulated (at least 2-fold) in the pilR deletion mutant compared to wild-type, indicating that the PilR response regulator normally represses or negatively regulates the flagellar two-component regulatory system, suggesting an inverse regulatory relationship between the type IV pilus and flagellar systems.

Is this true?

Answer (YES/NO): NO